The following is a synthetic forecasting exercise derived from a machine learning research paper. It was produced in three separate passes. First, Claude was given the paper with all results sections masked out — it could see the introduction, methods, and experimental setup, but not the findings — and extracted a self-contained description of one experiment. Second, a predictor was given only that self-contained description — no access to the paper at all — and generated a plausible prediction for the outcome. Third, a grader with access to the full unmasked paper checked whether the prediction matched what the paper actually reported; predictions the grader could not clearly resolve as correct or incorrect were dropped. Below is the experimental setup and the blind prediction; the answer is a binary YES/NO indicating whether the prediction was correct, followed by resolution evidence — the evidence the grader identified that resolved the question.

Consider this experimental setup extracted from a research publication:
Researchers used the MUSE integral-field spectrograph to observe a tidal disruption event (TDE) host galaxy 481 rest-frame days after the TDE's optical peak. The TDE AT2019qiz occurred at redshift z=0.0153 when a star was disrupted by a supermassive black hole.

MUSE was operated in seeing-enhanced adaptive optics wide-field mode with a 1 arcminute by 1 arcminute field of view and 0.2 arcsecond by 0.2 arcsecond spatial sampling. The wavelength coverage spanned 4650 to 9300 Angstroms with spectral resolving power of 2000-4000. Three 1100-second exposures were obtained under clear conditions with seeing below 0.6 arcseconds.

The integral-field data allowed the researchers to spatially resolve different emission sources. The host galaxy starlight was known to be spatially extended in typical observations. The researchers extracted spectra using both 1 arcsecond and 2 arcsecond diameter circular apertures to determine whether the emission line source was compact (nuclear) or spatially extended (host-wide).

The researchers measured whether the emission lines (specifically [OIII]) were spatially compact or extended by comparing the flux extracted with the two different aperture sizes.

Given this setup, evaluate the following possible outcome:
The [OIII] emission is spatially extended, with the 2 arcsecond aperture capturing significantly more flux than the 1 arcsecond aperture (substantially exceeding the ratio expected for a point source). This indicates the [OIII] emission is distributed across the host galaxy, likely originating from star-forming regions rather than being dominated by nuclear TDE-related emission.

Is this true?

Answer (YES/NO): NO